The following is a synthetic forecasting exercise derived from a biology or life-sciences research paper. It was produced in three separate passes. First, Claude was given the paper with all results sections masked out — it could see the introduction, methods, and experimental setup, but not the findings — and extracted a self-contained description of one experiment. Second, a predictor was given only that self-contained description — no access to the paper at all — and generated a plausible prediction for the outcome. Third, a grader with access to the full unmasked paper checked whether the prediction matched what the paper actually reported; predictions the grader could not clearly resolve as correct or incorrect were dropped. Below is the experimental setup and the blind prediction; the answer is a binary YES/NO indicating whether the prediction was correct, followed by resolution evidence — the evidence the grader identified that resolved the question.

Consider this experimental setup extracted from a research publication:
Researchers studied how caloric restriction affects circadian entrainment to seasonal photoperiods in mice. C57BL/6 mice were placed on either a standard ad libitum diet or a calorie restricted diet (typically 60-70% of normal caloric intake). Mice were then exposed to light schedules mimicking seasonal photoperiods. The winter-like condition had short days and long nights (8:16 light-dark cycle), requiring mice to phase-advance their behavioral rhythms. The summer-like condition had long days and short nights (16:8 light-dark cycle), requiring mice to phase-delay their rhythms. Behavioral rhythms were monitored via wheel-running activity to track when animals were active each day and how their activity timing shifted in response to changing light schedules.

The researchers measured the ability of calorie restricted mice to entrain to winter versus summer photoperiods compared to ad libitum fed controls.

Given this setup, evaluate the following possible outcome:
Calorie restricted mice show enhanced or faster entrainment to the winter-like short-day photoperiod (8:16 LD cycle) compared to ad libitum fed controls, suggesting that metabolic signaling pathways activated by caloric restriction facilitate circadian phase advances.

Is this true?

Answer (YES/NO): YES